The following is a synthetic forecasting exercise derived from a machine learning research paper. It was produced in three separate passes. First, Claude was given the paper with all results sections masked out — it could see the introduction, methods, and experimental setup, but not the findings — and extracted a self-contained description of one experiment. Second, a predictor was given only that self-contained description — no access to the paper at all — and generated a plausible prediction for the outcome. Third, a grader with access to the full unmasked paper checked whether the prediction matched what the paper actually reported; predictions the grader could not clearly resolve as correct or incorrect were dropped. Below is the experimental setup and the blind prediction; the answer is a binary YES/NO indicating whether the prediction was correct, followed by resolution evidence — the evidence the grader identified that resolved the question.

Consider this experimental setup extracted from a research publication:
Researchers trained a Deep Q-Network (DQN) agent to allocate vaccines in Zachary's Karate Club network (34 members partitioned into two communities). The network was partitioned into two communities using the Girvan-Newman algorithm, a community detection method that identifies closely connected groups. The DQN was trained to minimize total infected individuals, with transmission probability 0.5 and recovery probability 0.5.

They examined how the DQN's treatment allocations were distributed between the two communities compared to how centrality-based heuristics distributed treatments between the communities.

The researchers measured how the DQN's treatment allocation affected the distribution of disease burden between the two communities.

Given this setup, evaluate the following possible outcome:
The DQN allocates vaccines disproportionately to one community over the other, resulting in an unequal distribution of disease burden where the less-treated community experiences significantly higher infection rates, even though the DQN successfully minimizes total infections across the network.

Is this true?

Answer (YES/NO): NO